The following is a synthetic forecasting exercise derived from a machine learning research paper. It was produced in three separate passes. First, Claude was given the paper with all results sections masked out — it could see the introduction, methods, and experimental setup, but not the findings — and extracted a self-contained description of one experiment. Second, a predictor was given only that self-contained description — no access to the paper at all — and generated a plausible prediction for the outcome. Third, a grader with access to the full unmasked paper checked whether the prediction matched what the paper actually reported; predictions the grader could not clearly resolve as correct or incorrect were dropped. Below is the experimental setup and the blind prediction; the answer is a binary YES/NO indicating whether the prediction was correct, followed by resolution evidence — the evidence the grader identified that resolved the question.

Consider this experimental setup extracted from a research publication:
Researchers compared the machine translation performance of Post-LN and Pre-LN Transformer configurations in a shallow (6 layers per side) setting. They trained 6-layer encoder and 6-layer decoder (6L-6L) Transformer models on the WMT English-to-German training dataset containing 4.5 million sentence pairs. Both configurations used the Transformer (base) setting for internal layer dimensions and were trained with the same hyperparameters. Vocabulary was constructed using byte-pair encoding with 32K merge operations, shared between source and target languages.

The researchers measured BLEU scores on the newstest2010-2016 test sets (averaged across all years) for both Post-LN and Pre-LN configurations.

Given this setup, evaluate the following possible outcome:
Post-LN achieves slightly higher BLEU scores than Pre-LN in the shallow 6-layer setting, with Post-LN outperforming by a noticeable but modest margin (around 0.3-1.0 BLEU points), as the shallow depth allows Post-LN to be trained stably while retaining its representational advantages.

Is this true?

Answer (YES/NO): YES